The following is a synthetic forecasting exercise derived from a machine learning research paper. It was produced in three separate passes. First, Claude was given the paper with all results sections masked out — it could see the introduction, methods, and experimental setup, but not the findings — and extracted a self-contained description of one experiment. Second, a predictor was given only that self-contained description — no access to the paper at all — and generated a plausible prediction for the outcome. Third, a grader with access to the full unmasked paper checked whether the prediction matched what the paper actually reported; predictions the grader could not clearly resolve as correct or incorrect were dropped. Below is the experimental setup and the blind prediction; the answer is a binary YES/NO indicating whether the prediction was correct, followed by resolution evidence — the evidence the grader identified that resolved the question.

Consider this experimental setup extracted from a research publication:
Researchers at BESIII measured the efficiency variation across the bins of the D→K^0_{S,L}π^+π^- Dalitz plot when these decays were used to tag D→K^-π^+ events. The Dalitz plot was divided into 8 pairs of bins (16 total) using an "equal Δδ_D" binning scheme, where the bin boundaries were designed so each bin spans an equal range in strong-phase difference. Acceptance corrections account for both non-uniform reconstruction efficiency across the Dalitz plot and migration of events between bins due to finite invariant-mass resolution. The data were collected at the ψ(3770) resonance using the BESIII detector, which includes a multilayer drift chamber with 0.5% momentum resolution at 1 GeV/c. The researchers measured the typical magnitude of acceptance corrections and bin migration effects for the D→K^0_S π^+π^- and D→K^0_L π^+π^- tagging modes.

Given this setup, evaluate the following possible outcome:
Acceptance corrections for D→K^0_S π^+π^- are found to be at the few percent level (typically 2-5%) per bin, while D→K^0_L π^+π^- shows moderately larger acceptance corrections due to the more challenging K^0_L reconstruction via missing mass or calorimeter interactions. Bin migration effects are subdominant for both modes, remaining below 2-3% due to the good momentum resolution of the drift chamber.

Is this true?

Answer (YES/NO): NO